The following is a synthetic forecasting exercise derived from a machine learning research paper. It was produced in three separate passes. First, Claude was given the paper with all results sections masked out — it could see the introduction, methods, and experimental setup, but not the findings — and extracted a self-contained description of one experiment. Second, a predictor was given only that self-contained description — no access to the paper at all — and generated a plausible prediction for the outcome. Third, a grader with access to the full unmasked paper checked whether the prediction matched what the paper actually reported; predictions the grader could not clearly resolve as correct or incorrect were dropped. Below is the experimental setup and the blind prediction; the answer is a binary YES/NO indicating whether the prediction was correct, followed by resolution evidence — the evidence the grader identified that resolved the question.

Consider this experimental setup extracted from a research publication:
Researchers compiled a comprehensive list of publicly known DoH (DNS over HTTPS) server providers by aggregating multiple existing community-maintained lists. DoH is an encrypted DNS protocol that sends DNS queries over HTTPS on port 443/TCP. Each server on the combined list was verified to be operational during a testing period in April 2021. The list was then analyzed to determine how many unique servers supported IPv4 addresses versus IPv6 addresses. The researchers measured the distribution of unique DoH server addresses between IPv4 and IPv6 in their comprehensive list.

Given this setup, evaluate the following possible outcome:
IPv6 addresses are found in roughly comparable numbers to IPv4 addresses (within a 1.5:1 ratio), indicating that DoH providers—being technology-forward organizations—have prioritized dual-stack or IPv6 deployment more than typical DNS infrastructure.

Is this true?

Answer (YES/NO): YES